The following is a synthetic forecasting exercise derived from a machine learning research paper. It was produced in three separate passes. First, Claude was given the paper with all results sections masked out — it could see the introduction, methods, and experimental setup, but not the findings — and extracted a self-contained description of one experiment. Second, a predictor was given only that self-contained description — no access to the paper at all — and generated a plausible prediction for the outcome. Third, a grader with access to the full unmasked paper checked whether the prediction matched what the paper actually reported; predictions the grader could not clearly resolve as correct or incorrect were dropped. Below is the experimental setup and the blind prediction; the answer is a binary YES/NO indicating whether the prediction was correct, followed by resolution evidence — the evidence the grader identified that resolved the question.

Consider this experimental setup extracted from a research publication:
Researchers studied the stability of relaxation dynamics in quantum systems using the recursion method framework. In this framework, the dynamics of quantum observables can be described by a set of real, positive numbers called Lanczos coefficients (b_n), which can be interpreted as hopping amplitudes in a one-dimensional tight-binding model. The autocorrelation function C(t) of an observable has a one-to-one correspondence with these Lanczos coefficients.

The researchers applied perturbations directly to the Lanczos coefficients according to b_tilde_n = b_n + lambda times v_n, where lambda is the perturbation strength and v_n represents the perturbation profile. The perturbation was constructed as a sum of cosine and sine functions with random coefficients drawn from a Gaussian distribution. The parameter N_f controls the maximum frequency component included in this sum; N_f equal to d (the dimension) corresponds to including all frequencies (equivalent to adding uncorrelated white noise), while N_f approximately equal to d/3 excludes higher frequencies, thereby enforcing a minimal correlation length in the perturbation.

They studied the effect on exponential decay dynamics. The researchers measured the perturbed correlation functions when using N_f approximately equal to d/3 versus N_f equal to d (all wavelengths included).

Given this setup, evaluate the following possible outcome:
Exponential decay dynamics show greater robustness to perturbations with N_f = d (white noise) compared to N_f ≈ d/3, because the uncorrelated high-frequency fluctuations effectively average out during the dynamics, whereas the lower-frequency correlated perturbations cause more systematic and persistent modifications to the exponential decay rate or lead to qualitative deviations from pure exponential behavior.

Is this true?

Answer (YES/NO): NO